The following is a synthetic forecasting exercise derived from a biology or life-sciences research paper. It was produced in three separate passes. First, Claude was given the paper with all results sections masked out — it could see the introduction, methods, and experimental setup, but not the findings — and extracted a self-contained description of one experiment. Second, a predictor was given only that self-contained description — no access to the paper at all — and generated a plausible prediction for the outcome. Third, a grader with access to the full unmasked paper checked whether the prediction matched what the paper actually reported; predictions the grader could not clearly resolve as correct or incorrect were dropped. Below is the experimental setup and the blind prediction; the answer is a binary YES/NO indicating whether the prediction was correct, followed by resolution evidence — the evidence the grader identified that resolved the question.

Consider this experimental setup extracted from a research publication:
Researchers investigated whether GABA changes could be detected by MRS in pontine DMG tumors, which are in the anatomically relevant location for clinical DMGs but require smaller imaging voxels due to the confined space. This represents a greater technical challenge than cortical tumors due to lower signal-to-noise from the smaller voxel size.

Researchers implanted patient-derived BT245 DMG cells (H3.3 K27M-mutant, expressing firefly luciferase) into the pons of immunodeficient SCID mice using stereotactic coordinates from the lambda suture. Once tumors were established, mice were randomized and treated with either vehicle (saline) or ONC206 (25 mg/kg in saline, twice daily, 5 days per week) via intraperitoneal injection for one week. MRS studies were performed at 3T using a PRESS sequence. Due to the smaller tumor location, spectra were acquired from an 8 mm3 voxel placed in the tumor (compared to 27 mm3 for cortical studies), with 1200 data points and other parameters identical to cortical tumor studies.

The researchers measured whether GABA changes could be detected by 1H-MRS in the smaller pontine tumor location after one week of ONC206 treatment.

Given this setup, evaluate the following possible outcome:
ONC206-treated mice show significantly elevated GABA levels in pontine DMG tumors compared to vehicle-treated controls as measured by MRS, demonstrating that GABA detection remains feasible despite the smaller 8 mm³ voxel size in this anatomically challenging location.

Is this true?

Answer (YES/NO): YES